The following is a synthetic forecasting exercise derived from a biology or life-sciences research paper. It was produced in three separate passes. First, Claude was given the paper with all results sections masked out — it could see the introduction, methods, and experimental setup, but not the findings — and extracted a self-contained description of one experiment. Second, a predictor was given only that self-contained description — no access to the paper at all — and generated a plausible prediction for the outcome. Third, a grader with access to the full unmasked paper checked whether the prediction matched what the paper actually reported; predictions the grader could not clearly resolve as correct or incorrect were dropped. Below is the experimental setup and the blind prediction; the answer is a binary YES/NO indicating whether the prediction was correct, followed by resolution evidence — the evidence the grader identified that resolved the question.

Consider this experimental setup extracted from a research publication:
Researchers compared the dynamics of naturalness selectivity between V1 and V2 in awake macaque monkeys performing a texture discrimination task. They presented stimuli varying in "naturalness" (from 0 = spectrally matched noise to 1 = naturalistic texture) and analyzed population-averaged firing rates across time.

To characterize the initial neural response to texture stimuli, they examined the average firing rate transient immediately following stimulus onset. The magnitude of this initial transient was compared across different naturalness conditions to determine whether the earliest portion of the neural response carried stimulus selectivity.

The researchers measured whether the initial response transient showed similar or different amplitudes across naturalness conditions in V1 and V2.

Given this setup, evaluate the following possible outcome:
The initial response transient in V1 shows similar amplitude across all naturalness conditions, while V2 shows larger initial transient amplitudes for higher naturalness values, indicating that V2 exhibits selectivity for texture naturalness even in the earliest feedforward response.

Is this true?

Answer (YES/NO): NO